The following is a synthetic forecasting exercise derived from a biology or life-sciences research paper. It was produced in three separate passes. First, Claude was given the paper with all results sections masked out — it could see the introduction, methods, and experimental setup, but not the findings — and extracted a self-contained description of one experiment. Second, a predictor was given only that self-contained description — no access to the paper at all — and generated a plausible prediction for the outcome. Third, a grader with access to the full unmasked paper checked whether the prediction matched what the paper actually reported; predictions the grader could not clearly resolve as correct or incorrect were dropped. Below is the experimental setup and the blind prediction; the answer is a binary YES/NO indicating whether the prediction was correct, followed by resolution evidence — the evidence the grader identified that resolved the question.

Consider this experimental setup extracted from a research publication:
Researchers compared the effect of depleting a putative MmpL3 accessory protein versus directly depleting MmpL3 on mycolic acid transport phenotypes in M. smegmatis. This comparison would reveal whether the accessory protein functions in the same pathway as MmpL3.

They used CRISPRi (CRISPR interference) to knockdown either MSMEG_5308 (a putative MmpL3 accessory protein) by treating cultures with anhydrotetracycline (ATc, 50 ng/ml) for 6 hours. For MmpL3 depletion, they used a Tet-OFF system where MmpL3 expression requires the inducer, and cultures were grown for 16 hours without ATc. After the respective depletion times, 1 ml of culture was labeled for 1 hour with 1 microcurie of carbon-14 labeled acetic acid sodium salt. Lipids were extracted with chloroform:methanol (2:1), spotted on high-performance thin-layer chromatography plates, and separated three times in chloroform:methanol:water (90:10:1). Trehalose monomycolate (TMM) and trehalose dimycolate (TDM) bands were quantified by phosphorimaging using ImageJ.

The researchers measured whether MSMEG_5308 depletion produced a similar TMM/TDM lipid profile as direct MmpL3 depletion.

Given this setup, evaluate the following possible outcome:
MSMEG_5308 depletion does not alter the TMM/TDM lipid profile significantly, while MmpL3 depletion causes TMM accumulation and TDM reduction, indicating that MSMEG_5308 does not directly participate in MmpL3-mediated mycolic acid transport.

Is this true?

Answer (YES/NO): YES